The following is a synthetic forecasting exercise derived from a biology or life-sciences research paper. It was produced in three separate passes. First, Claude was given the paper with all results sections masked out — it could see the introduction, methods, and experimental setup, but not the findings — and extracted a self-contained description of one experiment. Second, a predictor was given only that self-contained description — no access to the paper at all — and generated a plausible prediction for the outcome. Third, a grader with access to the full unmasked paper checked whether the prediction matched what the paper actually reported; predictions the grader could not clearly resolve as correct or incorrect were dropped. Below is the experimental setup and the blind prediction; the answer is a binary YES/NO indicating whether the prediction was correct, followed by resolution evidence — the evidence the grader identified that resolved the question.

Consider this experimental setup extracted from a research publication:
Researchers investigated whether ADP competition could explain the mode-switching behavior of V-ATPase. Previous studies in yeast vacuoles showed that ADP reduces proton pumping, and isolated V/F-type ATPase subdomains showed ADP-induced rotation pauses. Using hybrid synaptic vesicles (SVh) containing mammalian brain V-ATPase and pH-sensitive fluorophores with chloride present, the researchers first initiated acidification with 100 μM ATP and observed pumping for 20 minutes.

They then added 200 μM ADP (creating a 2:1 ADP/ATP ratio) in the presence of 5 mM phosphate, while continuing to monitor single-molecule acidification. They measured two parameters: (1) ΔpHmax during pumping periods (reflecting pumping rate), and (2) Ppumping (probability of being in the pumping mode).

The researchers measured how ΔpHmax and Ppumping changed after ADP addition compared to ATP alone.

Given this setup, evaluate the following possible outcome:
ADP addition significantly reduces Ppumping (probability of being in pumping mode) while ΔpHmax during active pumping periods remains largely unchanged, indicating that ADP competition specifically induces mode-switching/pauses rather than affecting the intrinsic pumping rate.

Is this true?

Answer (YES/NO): NO